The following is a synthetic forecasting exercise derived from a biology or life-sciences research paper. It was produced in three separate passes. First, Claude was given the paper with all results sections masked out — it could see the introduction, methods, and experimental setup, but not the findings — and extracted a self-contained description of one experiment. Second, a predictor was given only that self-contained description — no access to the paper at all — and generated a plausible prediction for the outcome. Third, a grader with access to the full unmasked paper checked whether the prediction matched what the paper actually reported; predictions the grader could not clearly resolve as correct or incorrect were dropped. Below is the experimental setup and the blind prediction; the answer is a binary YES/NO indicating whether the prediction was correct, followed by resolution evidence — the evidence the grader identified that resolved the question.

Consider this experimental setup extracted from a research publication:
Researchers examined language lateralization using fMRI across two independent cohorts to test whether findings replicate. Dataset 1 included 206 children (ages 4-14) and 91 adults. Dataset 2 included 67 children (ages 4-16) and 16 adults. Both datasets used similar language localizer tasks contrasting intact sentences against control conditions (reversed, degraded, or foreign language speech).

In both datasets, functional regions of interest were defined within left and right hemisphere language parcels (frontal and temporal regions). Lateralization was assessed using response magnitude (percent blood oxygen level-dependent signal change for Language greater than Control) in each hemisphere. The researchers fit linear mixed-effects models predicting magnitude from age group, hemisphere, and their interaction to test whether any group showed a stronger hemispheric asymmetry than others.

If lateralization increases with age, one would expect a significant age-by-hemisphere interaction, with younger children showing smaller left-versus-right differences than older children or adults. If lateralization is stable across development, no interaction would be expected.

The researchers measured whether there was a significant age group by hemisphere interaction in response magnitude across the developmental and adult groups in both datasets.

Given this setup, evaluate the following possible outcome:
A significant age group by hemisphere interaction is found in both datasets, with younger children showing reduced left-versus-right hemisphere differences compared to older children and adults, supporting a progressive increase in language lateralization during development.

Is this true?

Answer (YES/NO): NO